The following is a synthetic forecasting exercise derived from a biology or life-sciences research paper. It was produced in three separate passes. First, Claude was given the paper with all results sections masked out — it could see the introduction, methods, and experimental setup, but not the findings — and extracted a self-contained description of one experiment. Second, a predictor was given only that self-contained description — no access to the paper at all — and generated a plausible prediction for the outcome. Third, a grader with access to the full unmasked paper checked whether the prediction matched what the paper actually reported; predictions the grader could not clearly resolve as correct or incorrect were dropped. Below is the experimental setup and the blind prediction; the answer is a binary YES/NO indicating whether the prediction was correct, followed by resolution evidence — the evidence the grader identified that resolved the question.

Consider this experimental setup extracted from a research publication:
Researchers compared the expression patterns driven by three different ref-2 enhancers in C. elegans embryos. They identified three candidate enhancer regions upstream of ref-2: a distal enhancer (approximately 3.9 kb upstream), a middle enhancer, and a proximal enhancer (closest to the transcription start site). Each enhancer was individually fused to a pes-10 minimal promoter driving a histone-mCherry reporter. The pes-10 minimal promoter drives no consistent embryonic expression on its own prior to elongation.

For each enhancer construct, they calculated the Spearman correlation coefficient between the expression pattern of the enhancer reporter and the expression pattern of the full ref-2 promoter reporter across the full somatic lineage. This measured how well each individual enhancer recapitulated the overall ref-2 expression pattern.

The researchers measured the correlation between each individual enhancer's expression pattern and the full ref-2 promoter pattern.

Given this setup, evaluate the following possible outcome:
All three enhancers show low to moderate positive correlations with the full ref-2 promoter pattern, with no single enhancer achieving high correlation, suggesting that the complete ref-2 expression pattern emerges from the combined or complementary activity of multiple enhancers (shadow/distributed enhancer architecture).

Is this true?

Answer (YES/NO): NO